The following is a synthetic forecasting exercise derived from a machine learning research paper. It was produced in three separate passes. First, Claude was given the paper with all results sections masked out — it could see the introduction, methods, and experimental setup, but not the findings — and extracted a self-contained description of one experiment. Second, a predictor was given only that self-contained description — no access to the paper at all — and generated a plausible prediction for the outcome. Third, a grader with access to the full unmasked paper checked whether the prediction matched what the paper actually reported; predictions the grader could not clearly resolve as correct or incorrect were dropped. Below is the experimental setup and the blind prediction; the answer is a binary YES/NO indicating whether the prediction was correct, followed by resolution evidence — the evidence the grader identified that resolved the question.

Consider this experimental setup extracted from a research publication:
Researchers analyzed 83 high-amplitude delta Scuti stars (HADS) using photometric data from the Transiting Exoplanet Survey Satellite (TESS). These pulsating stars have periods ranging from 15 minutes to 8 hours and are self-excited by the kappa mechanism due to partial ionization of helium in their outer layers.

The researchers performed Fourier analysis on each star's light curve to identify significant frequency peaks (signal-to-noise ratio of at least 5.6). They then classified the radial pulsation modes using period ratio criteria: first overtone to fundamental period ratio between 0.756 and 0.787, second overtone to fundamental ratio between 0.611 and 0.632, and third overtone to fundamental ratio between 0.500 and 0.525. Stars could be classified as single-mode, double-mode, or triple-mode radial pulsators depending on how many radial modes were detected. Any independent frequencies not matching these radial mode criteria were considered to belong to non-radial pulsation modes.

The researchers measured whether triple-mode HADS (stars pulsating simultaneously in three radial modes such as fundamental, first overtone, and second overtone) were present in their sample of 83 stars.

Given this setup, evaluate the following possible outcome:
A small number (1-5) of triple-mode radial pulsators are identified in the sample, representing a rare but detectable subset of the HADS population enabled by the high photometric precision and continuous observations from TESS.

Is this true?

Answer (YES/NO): NO